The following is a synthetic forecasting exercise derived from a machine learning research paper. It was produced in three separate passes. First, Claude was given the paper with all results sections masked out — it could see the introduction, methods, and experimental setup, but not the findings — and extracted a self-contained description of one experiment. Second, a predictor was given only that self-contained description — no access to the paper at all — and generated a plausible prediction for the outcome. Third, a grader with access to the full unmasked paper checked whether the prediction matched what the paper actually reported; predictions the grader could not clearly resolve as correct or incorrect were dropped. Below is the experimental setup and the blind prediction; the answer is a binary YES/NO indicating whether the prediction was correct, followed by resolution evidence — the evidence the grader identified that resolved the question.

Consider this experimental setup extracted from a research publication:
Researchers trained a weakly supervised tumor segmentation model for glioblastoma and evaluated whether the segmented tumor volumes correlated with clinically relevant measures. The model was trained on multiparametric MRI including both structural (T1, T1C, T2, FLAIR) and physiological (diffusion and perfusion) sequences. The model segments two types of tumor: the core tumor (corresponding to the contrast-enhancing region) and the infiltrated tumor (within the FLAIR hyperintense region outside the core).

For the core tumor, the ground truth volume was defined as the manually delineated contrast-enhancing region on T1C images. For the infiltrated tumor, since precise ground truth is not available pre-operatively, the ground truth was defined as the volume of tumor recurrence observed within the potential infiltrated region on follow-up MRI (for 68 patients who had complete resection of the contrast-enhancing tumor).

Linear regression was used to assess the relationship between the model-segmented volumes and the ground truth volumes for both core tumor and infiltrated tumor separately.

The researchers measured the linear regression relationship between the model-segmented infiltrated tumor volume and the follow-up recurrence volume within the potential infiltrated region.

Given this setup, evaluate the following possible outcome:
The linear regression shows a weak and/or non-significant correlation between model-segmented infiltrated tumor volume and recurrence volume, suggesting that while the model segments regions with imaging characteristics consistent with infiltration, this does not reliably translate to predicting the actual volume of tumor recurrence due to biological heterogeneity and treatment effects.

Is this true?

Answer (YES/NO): NO